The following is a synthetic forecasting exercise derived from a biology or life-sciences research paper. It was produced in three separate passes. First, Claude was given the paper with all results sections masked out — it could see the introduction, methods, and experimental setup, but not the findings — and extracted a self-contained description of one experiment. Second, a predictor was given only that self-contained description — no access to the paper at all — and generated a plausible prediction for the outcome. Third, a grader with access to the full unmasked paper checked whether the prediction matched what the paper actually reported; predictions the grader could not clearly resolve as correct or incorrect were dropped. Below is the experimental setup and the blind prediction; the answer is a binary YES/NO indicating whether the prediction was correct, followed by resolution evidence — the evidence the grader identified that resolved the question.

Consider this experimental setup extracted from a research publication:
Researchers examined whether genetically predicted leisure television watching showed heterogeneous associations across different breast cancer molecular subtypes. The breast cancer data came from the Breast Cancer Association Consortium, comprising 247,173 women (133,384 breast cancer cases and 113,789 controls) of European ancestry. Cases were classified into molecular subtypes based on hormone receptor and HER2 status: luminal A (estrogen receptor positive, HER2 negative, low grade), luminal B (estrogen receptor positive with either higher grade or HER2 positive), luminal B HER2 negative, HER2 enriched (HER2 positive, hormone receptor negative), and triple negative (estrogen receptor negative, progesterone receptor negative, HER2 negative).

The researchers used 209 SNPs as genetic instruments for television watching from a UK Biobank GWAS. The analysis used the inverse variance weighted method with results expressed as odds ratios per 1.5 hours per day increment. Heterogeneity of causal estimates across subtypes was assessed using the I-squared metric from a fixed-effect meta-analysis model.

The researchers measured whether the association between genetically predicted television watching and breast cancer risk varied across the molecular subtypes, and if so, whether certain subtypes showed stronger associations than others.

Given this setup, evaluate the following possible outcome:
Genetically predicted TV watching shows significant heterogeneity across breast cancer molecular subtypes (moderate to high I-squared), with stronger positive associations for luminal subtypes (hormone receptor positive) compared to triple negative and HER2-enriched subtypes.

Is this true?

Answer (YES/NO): NO